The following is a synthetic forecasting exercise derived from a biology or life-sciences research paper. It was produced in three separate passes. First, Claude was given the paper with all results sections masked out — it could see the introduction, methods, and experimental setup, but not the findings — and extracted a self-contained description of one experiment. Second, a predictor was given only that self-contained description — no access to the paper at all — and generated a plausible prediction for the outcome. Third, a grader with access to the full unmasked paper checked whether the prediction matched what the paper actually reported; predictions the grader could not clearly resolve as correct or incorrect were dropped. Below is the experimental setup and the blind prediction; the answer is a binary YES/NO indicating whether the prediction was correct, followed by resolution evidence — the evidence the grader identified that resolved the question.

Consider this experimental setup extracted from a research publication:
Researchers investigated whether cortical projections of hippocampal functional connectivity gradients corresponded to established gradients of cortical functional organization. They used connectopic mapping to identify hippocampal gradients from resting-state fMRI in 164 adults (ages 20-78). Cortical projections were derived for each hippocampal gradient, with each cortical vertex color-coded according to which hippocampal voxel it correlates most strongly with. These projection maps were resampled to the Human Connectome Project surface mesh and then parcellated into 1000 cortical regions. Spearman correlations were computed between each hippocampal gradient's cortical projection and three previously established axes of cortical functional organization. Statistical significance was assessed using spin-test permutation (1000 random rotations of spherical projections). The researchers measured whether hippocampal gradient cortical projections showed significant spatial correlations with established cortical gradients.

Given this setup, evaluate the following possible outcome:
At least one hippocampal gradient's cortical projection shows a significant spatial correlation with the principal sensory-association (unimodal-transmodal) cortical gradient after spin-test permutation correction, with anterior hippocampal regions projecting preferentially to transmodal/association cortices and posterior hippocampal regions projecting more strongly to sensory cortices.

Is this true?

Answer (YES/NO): NO